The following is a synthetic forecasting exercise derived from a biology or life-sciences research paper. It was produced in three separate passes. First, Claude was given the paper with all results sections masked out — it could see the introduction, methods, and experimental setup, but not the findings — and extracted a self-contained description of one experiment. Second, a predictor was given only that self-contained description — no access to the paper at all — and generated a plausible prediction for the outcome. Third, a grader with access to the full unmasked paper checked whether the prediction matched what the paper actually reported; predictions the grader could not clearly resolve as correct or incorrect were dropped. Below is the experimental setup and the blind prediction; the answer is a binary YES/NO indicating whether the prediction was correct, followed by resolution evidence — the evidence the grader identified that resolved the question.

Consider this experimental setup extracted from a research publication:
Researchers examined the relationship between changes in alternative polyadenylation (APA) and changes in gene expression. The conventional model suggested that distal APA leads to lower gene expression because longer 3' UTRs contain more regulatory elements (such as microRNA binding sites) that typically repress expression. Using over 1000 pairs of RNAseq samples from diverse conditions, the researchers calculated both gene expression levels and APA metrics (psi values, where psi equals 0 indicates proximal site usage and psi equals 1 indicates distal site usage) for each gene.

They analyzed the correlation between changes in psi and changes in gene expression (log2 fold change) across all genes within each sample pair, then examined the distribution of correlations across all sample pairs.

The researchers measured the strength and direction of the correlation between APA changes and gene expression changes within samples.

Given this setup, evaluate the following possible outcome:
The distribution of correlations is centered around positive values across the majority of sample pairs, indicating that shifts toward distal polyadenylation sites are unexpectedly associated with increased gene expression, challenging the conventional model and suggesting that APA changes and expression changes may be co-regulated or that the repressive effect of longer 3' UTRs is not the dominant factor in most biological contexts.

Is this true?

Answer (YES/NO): NO